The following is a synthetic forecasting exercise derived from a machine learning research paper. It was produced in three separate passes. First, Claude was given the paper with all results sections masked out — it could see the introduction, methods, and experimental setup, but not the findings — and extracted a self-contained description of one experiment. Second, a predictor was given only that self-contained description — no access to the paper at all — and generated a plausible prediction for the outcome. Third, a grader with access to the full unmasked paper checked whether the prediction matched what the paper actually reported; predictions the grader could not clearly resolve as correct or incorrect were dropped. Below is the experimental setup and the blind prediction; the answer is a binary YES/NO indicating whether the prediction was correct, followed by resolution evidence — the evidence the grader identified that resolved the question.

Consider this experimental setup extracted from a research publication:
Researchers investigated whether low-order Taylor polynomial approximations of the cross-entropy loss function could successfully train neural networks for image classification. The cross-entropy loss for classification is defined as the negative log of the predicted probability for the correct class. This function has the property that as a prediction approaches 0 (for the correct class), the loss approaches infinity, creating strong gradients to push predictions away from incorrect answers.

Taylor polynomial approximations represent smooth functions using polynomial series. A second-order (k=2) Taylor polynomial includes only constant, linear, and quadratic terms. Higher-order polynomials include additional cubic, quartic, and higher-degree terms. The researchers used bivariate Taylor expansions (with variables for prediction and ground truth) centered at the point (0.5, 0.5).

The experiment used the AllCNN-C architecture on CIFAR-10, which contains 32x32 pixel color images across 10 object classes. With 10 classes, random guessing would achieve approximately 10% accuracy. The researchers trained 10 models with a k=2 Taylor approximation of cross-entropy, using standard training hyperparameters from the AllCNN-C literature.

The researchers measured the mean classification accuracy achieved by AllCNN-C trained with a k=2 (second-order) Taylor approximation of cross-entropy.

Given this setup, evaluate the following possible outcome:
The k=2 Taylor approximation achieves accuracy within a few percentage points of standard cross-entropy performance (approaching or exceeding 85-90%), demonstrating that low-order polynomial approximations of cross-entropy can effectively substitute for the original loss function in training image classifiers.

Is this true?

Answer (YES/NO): NO